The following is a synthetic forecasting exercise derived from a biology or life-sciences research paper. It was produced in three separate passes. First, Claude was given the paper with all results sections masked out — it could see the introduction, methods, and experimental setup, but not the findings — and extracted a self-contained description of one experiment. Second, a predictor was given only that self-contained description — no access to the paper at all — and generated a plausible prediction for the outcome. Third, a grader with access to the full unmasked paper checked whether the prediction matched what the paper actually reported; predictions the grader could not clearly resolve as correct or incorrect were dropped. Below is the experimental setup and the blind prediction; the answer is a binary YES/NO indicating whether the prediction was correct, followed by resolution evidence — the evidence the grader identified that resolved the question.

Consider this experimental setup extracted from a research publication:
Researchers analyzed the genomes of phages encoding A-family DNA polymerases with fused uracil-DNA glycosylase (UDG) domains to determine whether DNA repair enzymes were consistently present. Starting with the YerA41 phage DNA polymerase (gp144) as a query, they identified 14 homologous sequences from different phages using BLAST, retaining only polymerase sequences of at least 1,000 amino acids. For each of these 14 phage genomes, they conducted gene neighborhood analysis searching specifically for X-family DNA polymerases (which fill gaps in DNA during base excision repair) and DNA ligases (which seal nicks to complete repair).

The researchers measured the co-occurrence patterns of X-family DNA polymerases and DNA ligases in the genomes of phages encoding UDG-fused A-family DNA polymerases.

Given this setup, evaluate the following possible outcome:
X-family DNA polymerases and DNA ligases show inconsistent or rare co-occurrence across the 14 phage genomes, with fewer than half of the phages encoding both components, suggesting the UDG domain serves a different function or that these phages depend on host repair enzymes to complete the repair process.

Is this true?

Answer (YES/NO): NO